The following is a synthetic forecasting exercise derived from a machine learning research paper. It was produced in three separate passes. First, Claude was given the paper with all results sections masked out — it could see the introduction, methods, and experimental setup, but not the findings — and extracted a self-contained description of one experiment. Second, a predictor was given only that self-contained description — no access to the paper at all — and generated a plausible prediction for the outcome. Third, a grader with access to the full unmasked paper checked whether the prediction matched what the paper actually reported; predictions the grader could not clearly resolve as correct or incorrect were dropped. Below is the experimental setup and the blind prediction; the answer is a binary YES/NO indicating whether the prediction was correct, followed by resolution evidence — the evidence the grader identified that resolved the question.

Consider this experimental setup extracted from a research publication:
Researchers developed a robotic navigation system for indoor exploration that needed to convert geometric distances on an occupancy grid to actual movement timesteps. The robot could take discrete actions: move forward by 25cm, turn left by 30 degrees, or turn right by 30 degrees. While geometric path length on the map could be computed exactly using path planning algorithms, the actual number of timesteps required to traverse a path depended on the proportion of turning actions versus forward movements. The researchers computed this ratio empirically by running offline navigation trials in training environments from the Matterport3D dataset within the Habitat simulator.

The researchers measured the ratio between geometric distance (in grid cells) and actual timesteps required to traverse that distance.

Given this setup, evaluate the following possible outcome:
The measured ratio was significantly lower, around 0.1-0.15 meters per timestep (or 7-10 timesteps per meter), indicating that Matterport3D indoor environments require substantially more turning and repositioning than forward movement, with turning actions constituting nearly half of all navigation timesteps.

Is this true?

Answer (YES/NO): NO